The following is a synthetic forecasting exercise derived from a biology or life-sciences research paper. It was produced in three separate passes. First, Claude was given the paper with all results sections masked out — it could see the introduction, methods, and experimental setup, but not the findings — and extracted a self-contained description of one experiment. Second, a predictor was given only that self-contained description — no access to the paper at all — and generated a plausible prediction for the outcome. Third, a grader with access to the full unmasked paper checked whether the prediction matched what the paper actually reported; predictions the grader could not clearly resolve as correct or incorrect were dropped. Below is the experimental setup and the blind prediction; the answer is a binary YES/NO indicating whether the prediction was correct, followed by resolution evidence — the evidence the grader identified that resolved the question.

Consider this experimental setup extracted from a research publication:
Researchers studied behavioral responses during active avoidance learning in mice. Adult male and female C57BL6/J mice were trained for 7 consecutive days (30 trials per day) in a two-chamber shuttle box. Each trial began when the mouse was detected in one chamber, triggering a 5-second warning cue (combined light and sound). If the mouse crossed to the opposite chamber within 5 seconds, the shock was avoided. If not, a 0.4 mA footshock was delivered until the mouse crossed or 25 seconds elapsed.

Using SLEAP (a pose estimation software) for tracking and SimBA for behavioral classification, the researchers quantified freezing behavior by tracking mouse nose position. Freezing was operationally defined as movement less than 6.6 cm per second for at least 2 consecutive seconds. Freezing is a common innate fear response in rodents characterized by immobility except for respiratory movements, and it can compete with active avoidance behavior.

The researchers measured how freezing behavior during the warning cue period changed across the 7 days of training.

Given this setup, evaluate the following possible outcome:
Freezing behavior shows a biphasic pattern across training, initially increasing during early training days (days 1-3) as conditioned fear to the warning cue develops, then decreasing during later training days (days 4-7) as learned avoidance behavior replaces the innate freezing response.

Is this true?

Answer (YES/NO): NO